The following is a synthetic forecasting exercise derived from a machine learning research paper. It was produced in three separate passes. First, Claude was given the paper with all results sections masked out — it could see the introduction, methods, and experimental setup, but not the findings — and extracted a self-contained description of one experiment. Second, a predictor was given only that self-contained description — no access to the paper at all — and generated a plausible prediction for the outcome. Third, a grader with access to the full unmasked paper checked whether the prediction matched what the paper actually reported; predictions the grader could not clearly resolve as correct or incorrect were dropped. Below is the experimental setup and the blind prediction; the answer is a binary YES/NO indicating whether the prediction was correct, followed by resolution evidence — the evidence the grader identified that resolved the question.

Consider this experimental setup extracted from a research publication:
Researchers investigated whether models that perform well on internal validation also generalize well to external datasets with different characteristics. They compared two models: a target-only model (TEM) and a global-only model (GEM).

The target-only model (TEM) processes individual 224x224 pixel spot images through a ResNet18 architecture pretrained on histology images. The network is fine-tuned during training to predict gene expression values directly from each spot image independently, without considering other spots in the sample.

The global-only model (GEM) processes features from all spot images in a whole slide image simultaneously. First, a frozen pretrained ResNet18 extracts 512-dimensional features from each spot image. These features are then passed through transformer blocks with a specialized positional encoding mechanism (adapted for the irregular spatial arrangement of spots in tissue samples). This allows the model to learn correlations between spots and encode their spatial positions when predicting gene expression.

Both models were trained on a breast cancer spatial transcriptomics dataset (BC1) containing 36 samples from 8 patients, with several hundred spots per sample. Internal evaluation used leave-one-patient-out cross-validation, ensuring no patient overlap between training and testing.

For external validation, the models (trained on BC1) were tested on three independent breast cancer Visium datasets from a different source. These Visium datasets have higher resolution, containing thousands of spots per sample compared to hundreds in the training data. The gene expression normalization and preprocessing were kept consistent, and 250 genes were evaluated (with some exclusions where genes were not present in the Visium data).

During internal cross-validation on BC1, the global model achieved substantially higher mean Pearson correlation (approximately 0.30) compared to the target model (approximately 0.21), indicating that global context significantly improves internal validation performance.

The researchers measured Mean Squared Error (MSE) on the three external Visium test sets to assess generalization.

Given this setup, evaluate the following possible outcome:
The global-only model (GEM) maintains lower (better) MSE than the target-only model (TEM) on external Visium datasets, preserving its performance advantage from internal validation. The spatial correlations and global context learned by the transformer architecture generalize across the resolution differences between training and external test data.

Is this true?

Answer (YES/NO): NO